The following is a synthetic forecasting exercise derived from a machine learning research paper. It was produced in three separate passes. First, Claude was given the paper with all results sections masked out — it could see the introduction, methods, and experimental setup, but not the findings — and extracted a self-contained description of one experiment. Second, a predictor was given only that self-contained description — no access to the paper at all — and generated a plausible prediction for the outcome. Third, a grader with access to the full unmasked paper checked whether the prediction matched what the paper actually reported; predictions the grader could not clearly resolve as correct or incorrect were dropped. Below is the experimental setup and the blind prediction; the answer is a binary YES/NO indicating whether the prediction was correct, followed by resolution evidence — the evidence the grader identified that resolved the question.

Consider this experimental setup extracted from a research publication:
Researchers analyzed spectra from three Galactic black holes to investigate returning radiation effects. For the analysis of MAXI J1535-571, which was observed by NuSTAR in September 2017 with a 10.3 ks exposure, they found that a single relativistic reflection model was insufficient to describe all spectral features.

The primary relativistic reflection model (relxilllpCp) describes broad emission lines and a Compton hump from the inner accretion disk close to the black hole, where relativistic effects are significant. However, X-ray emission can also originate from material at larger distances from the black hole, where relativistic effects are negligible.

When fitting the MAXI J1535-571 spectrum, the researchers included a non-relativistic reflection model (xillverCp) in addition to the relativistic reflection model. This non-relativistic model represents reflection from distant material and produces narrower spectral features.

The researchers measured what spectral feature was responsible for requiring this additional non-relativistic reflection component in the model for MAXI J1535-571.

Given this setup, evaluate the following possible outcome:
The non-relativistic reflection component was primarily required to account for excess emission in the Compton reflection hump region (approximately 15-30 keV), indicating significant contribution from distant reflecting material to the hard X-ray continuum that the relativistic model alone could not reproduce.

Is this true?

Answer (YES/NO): NO